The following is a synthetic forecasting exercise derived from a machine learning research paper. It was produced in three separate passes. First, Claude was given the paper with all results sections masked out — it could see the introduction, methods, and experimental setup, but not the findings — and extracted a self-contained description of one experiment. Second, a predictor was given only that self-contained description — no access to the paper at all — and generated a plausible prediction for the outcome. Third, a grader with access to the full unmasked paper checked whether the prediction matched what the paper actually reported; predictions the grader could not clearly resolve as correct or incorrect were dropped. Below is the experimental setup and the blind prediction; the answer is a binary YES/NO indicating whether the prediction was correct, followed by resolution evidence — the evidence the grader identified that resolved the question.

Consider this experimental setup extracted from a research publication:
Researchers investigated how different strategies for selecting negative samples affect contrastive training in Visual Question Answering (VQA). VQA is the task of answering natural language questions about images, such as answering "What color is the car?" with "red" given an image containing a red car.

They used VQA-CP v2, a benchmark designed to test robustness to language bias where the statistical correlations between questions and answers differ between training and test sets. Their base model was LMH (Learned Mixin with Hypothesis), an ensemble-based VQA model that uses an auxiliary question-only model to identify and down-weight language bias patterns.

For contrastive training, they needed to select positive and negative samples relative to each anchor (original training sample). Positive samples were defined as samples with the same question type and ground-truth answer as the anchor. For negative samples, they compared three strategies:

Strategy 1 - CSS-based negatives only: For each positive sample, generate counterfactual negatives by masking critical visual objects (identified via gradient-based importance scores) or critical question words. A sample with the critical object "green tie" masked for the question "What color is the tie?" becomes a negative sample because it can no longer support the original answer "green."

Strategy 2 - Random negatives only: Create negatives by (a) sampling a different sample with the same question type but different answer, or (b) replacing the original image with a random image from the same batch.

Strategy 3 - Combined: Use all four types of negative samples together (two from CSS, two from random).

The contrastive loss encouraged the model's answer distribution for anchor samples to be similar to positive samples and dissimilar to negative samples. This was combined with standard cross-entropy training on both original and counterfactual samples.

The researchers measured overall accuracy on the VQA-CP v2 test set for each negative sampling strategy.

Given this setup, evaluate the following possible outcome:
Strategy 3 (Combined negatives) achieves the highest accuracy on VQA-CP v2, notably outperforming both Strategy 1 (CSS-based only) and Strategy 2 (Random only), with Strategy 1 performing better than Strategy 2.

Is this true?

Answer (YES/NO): NO